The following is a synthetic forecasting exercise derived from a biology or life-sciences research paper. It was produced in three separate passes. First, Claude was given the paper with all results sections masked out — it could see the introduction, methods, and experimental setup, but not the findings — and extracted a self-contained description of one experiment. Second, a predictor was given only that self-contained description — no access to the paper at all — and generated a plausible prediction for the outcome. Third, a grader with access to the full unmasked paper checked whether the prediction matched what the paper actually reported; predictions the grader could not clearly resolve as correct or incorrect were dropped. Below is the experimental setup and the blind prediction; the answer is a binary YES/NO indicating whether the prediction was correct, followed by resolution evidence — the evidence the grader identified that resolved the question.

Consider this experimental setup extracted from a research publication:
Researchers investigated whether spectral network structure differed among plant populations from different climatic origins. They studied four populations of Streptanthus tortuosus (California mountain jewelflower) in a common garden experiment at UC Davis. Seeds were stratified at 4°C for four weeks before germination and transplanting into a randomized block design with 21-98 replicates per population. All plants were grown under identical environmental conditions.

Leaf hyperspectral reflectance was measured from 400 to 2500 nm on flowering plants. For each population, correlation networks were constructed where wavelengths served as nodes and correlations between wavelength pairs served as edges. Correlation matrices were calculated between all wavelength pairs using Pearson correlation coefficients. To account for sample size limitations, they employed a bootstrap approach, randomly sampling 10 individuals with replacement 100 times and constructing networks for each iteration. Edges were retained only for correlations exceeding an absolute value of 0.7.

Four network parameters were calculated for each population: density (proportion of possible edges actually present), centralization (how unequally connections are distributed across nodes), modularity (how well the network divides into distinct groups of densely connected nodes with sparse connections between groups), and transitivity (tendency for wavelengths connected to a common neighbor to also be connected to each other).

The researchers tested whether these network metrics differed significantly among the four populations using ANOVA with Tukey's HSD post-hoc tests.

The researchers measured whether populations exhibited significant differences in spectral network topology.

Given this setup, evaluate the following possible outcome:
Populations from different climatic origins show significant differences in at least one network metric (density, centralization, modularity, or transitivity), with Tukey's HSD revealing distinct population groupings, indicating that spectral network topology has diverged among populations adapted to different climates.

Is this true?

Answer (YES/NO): YES